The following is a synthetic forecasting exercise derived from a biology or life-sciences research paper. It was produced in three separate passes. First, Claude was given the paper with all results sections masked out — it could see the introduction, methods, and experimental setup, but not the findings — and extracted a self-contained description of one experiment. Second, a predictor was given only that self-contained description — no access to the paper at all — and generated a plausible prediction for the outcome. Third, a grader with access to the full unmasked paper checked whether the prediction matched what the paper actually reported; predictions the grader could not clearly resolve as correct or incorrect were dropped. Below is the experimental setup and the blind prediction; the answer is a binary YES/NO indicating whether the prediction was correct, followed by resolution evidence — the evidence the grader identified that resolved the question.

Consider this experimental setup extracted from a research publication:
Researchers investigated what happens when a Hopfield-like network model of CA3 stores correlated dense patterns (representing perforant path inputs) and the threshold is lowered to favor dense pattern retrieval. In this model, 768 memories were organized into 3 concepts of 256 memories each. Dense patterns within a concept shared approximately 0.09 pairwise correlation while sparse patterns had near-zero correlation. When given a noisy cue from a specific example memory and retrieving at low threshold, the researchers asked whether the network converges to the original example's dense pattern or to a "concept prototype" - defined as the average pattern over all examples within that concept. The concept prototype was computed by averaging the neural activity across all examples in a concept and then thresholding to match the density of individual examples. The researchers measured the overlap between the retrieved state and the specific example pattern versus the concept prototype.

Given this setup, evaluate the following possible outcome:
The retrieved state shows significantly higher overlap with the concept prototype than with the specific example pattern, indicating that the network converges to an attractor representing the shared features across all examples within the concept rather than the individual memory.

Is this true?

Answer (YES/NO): YES